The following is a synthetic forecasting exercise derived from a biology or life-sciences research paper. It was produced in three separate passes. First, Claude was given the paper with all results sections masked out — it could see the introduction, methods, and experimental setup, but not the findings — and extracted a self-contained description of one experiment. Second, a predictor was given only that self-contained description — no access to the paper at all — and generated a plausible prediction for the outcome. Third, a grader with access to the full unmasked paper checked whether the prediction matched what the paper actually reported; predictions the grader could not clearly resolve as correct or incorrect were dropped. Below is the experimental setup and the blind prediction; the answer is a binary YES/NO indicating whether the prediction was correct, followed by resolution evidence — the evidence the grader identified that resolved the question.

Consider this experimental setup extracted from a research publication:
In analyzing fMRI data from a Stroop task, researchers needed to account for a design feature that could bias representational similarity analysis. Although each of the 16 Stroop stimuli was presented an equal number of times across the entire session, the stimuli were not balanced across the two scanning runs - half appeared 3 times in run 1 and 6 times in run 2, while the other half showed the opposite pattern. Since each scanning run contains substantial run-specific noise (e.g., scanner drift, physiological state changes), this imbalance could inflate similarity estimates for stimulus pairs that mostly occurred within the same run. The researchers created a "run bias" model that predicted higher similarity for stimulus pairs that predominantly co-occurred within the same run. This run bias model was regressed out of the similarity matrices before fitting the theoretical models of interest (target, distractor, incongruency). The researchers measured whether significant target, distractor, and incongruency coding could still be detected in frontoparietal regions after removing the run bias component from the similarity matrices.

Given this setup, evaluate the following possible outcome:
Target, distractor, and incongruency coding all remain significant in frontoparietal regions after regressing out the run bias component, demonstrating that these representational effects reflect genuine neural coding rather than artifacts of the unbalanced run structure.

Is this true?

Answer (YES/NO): NO